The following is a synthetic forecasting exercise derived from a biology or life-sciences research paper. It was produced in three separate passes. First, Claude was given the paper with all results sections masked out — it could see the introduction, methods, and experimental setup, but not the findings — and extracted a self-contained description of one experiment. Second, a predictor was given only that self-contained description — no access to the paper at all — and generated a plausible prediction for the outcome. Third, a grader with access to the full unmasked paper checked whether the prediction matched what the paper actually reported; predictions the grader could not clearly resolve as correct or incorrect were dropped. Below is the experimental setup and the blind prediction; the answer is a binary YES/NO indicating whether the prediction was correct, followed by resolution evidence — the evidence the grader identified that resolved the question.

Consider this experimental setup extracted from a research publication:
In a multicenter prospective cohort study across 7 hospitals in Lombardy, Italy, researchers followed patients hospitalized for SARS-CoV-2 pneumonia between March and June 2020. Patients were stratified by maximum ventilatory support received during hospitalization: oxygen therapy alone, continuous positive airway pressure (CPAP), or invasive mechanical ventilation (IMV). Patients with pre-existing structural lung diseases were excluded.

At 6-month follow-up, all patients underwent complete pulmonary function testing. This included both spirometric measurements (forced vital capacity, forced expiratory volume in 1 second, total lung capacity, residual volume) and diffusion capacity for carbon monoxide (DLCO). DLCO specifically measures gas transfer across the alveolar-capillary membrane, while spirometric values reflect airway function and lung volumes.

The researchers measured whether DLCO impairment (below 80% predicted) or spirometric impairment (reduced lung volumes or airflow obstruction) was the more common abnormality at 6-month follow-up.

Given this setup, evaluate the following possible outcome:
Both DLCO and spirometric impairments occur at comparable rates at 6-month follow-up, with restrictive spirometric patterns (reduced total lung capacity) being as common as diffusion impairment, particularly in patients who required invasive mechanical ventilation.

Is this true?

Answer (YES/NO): NO